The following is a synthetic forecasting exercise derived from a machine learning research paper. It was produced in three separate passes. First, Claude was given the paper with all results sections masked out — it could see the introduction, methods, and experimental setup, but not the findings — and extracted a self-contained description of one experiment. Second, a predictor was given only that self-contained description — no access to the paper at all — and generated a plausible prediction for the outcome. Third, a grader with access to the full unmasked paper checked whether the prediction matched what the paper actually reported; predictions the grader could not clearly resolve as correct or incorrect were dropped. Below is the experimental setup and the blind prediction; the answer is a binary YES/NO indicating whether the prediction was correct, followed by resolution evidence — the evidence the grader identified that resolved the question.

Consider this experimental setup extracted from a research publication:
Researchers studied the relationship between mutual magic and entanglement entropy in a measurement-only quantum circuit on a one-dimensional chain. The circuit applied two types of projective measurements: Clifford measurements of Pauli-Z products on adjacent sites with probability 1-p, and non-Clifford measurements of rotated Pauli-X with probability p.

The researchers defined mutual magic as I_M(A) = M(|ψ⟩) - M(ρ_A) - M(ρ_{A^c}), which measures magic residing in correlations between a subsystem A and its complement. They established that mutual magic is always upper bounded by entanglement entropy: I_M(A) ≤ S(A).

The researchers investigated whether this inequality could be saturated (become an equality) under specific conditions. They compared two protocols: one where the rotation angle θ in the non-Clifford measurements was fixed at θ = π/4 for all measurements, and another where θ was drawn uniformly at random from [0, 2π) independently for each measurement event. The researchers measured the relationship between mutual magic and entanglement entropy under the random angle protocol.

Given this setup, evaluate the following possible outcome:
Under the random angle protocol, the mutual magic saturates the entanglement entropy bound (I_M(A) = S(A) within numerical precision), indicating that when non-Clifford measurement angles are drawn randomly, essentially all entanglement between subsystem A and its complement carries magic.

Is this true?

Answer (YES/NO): YES